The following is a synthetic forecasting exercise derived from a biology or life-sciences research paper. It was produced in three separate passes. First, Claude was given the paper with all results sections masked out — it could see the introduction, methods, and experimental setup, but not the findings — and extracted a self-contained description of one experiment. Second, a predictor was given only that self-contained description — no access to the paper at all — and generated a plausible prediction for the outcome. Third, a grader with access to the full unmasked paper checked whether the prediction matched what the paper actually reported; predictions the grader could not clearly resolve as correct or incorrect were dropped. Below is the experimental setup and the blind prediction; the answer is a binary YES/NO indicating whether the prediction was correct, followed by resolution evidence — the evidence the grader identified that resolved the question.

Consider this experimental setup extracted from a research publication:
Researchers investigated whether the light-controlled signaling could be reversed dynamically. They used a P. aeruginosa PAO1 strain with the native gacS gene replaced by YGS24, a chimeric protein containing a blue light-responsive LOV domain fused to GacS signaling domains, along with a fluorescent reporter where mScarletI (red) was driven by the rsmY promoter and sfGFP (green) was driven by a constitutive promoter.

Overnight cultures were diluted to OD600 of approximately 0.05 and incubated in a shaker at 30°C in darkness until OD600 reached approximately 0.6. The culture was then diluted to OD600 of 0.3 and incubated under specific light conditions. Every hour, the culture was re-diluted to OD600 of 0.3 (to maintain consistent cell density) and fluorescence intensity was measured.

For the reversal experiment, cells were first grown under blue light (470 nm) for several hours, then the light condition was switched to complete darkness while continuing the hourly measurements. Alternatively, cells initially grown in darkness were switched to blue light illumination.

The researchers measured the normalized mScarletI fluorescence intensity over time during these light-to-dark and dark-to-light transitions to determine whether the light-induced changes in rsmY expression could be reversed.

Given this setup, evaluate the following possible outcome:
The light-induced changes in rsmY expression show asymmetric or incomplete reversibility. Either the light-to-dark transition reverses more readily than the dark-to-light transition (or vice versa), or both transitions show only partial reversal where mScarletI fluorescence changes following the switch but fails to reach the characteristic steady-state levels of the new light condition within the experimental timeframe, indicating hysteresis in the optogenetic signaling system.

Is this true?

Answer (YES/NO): NO